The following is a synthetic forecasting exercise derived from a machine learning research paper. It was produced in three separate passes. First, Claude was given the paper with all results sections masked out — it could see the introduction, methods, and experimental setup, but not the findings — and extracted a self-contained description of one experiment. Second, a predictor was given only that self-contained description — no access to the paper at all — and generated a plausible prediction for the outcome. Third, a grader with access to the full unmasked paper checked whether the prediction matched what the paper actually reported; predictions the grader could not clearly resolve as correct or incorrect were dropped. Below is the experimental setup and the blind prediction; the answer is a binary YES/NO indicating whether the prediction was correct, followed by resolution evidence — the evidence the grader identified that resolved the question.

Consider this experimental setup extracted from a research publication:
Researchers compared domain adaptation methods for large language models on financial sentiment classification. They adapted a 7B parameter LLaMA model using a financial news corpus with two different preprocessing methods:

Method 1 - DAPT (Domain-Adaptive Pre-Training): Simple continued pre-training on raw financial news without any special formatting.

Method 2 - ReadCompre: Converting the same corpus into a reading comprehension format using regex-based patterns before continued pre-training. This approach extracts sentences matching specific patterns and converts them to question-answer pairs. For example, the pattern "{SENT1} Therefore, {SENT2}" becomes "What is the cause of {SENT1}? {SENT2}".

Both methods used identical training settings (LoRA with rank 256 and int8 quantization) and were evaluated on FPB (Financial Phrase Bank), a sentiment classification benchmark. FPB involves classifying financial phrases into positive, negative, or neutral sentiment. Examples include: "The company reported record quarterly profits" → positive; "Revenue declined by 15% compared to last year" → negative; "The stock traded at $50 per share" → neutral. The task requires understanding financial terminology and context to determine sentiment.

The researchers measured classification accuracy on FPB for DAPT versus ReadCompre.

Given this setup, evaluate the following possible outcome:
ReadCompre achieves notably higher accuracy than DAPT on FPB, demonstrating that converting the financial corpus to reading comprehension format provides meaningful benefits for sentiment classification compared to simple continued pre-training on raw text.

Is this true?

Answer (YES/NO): YES